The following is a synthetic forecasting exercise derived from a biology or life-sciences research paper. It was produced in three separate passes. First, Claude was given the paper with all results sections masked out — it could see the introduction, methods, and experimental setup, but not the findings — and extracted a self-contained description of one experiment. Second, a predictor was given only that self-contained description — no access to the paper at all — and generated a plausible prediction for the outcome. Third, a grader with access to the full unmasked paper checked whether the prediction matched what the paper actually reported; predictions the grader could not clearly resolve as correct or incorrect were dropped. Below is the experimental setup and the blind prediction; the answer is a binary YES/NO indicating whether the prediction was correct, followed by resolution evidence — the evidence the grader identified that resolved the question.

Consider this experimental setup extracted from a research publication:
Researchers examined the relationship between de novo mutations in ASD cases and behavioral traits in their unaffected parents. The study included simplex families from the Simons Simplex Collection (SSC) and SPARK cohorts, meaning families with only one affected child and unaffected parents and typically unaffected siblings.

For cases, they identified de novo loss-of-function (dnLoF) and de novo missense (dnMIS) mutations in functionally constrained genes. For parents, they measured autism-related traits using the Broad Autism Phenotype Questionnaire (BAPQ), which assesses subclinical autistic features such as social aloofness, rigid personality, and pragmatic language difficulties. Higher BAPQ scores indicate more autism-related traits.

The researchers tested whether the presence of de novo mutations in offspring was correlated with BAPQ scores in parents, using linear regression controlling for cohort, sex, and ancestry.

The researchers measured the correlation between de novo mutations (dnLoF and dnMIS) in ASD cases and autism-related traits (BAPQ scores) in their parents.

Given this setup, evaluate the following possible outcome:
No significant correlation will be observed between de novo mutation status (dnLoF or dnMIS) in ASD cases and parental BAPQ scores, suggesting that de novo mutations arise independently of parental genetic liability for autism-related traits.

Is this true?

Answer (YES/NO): NO